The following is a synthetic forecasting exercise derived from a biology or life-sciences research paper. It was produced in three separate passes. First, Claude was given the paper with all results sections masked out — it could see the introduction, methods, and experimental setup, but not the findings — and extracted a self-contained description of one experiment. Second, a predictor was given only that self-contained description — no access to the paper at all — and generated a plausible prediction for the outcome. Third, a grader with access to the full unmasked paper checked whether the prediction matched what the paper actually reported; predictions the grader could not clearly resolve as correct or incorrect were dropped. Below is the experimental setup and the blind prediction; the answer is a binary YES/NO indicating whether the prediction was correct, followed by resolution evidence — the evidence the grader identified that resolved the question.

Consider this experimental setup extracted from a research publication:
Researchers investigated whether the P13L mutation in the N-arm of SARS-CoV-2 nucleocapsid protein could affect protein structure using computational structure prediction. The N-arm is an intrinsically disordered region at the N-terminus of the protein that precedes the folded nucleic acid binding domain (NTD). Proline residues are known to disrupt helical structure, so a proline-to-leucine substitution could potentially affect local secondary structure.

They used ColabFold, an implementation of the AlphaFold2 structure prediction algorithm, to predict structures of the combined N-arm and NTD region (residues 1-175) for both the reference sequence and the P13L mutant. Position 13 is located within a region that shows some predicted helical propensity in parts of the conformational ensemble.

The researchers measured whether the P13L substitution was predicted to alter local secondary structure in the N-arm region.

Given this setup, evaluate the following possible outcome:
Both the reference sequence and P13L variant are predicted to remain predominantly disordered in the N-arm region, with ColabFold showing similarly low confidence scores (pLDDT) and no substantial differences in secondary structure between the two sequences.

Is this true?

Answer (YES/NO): NO